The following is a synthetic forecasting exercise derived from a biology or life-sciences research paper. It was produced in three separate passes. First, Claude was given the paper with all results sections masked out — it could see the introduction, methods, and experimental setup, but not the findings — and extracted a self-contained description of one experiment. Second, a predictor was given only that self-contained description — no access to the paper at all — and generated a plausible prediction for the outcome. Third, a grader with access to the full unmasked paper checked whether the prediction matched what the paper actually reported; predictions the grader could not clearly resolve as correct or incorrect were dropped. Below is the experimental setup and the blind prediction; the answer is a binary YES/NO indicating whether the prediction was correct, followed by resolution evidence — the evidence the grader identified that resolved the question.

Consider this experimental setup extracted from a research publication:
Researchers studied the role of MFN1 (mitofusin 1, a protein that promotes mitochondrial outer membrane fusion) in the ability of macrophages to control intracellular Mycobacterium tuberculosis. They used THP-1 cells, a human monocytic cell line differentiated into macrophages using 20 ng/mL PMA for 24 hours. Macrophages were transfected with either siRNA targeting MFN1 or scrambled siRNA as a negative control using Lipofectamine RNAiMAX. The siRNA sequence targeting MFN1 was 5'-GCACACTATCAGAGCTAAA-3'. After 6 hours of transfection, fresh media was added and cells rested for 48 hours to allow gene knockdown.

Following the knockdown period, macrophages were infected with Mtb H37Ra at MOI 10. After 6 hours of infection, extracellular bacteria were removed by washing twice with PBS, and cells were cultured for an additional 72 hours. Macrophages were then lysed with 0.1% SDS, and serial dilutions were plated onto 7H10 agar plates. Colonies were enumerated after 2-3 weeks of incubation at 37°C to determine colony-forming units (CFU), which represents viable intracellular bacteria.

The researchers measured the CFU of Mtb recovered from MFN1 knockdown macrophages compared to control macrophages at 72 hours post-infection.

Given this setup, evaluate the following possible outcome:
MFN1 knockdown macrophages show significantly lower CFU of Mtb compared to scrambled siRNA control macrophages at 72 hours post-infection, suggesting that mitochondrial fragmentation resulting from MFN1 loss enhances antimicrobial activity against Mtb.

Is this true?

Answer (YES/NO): NO